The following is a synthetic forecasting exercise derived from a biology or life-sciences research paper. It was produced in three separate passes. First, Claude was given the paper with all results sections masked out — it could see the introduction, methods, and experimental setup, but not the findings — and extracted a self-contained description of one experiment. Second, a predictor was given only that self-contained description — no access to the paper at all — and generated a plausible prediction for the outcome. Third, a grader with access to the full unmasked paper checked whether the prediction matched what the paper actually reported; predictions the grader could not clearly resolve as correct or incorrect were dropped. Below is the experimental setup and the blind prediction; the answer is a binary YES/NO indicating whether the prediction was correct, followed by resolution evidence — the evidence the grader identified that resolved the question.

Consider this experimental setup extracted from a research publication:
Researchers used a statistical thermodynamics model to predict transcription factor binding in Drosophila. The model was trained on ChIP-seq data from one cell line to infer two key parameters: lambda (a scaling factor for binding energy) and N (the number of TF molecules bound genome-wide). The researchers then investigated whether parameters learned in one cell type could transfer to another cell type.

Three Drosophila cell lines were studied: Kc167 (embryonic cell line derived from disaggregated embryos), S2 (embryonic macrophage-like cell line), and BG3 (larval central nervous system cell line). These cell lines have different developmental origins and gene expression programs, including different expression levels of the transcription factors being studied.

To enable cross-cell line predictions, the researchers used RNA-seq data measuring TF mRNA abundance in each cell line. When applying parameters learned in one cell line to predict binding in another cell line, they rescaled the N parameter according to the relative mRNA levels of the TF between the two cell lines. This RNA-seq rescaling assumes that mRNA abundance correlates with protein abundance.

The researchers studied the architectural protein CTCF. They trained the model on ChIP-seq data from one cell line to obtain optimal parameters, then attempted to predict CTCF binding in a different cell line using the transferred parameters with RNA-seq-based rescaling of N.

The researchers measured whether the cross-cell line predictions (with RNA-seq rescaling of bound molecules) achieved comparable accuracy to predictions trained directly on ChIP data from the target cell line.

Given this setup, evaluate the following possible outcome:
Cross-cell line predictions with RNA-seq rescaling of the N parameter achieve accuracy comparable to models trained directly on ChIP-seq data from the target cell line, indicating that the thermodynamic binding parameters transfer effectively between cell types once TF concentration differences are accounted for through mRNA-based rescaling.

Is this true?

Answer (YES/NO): NO